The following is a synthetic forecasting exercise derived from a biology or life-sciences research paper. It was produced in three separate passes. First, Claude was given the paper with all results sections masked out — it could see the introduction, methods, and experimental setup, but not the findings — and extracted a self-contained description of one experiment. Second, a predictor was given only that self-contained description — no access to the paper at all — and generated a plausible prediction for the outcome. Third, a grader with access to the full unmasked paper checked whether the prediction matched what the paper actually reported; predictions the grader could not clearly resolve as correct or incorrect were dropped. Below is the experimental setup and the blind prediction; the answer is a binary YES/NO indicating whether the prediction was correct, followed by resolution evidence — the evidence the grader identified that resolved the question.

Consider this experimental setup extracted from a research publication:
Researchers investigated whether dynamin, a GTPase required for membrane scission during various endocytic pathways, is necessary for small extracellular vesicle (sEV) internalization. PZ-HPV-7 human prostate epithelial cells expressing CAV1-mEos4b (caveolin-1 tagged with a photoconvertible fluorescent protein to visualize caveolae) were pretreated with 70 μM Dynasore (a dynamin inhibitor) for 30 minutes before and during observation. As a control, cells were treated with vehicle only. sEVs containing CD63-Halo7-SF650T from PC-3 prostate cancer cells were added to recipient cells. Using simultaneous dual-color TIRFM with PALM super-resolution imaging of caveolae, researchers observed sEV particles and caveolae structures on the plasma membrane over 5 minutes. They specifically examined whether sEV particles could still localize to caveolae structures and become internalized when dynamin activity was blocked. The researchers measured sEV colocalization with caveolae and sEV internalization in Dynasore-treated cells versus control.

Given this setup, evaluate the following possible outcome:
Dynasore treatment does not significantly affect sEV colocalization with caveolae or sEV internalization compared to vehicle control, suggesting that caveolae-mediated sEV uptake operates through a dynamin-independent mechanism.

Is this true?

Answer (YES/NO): NO